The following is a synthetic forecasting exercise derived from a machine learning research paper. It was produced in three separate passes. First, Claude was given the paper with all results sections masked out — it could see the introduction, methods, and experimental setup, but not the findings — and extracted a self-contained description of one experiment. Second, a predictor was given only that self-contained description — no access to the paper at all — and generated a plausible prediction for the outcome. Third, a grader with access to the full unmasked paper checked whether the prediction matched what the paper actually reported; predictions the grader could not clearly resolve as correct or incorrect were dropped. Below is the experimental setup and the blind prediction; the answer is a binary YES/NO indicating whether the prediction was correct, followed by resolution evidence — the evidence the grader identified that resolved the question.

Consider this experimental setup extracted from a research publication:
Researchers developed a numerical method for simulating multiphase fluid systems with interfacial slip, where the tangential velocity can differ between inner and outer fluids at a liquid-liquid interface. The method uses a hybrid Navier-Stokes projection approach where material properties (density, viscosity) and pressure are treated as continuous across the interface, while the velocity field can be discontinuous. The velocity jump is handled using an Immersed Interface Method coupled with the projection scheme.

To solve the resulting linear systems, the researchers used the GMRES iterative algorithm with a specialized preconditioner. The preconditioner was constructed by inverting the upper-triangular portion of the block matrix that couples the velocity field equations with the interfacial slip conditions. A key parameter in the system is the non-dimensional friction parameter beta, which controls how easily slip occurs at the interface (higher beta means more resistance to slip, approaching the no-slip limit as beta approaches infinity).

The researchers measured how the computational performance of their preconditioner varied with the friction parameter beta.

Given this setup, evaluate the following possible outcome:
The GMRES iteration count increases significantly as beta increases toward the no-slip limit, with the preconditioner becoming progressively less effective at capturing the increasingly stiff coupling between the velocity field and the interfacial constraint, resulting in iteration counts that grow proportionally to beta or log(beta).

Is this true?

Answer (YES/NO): NO